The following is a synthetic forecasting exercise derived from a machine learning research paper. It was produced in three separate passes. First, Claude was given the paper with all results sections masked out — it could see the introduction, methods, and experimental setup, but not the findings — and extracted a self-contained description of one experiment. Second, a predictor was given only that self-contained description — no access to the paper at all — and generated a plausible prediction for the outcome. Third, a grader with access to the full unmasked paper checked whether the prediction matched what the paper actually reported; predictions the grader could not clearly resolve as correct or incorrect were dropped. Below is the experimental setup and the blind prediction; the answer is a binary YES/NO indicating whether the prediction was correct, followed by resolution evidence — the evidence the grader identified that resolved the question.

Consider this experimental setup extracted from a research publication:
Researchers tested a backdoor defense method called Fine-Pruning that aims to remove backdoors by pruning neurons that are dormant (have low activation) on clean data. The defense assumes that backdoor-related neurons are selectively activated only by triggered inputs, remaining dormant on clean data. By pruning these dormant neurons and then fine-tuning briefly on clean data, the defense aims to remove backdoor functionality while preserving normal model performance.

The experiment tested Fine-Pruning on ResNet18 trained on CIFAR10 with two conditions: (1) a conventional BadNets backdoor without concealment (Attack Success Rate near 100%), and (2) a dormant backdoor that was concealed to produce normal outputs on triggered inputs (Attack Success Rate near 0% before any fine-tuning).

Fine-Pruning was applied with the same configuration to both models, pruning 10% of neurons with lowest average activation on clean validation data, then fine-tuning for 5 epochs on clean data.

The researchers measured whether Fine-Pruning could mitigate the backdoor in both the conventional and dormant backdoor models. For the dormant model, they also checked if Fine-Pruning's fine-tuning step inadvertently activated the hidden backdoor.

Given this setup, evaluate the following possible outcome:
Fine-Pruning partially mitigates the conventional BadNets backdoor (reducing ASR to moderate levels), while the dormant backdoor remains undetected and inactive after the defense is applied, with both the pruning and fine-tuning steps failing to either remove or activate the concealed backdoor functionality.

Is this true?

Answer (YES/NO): NO